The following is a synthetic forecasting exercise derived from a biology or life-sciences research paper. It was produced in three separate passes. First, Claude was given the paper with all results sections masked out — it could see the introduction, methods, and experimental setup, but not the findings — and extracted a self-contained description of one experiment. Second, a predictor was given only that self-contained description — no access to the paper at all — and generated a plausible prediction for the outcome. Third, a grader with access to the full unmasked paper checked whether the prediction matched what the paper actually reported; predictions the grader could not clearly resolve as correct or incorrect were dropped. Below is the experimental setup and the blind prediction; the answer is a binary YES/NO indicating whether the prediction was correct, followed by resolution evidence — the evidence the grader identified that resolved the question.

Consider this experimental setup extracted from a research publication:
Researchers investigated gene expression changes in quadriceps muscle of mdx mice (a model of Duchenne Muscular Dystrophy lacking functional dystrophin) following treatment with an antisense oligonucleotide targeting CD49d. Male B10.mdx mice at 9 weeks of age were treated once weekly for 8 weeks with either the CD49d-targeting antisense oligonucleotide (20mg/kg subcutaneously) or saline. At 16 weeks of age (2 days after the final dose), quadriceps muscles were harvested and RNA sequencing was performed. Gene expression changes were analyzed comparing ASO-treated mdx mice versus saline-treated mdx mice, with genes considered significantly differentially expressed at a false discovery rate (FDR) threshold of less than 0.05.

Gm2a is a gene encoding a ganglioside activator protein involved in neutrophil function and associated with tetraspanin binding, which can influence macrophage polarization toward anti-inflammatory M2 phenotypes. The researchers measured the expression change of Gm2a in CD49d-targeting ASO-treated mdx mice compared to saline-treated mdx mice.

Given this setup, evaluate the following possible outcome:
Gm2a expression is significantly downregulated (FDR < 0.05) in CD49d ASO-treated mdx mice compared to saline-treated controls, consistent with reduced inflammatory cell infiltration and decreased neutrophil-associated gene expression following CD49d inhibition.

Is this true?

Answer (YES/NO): NO